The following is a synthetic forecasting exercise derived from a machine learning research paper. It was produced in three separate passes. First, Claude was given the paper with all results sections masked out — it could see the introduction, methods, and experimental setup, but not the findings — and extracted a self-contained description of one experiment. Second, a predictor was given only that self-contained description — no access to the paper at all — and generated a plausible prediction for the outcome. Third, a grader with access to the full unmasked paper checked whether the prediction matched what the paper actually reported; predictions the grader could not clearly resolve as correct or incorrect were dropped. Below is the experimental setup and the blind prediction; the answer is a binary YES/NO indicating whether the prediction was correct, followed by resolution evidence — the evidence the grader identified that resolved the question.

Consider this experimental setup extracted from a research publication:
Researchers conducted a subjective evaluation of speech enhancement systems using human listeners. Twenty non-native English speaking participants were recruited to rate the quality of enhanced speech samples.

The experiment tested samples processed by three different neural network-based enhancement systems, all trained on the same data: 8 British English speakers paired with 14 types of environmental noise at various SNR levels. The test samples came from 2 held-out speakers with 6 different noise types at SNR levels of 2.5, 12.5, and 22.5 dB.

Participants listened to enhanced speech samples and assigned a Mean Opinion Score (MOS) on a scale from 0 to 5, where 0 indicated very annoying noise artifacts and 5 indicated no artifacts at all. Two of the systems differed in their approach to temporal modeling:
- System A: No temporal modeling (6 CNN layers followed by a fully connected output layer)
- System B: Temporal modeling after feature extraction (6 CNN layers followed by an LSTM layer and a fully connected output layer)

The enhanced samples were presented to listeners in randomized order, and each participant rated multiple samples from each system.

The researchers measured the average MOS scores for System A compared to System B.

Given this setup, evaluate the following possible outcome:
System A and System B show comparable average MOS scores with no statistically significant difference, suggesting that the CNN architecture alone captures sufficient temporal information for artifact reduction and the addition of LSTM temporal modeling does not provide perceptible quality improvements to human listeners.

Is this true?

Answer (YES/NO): YES